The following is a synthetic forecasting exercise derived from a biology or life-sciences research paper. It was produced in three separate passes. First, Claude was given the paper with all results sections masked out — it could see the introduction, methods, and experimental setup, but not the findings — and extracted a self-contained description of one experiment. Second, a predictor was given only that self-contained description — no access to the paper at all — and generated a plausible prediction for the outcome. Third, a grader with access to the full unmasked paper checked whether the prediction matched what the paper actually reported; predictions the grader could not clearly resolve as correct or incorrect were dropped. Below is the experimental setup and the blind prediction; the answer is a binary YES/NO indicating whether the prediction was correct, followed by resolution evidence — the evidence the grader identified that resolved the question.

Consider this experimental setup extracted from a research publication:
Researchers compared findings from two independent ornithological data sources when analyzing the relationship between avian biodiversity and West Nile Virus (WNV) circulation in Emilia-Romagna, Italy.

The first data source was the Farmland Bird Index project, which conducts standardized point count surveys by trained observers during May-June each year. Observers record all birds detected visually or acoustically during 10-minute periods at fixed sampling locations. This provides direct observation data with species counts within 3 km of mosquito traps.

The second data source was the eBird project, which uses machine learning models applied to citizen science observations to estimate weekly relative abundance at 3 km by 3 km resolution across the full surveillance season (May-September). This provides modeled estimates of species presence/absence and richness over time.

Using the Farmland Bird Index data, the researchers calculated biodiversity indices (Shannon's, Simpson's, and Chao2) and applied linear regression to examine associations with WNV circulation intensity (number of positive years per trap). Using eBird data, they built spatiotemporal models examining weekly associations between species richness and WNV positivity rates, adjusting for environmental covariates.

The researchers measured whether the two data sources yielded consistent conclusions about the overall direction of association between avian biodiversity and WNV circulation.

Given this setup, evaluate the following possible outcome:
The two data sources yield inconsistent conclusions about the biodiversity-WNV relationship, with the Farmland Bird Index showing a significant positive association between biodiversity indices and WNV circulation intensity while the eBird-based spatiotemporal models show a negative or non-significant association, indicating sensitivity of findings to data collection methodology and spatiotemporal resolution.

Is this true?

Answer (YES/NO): NO